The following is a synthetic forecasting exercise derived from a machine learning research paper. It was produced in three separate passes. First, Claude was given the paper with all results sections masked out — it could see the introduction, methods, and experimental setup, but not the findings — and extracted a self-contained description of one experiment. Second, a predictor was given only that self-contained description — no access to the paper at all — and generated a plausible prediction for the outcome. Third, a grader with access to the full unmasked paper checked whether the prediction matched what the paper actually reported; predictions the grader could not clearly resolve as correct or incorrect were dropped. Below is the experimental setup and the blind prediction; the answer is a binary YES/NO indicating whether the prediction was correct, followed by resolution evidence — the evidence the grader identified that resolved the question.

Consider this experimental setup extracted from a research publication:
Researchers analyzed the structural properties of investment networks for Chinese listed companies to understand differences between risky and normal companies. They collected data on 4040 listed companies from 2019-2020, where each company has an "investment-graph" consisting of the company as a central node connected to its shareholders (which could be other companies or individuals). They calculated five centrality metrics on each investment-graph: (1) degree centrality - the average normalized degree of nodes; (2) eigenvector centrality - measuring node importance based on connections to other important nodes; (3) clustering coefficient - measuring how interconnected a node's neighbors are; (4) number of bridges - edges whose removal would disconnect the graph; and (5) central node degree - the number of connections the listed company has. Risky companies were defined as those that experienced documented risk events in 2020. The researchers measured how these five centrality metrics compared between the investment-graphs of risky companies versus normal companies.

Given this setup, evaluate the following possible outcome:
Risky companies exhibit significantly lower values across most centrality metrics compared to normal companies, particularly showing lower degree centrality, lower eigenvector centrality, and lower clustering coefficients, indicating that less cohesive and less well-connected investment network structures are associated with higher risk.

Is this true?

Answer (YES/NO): NO